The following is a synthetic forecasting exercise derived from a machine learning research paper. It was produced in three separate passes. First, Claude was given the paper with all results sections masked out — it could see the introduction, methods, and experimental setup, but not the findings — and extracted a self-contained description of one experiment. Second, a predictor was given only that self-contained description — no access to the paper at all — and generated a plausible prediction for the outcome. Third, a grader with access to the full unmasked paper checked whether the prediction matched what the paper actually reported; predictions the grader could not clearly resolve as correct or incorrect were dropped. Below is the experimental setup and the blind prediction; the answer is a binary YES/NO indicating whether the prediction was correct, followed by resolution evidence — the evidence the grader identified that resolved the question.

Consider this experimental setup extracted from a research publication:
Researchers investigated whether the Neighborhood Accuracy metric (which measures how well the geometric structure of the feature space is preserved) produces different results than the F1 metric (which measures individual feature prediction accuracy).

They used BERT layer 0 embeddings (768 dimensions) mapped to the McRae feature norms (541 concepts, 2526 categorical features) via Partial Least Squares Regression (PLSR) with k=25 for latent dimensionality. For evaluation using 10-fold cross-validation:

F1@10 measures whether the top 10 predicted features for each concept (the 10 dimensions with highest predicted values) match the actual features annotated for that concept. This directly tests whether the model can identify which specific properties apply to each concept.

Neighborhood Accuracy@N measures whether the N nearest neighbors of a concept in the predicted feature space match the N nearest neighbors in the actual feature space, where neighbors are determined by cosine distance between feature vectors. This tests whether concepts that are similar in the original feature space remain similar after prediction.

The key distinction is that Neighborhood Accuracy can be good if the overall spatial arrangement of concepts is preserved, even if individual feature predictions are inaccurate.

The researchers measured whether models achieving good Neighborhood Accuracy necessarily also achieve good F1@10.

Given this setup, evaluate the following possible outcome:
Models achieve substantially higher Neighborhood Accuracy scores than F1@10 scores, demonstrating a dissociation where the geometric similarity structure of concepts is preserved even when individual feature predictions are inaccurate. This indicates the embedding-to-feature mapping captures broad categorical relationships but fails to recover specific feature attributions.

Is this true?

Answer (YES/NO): YES